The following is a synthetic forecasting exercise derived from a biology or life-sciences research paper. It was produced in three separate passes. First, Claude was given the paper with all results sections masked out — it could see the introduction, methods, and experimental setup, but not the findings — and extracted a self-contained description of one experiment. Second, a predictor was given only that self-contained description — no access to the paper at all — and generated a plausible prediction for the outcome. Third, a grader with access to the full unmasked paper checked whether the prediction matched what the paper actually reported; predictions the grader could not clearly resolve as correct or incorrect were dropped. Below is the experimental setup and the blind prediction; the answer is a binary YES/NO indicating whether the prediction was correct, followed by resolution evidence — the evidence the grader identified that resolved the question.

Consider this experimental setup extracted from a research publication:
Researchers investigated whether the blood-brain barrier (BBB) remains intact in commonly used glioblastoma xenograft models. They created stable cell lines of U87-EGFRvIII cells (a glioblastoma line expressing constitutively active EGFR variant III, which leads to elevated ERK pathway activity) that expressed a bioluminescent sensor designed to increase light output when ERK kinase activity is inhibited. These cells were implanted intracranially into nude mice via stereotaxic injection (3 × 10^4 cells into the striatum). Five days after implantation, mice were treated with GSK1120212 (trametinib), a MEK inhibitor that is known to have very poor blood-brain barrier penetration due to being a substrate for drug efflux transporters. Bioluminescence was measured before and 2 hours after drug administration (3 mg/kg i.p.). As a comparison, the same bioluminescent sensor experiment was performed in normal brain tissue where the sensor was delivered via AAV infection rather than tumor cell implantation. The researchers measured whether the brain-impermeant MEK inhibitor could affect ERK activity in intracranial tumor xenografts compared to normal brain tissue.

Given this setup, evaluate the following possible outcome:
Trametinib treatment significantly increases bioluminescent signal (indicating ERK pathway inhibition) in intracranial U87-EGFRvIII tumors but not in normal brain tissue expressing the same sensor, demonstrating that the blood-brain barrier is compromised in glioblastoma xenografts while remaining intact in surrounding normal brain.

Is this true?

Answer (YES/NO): YES